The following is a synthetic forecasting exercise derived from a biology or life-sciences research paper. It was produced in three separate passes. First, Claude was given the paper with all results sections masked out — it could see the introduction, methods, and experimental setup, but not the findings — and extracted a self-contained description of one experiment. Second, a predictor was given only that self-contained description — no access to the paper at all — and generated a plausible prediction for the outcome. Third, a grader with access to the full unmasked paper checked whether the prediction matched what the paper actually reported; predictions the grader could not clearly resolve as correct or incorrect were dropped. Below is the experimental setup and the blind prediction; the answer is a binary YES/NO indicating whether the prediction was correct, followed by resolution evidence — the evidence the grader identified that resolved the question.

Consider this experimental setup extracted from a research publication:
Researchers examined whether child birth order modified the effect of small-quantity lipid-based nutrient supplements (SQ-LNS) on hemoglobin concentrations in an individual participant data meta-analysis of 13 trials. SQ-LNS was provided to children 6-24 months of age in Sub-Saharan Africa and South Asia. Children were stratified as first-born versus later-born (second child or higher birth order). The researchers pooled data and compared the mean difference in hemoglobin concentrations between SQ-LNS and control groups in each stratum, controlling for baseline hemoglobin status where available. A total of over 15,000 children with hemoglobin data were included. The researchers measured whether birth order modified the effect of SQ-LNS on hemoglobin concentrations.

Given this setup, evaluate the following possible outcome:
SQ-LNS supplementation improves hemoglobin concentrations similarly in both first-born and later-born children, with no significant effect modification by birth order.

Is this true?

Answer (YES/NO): NO